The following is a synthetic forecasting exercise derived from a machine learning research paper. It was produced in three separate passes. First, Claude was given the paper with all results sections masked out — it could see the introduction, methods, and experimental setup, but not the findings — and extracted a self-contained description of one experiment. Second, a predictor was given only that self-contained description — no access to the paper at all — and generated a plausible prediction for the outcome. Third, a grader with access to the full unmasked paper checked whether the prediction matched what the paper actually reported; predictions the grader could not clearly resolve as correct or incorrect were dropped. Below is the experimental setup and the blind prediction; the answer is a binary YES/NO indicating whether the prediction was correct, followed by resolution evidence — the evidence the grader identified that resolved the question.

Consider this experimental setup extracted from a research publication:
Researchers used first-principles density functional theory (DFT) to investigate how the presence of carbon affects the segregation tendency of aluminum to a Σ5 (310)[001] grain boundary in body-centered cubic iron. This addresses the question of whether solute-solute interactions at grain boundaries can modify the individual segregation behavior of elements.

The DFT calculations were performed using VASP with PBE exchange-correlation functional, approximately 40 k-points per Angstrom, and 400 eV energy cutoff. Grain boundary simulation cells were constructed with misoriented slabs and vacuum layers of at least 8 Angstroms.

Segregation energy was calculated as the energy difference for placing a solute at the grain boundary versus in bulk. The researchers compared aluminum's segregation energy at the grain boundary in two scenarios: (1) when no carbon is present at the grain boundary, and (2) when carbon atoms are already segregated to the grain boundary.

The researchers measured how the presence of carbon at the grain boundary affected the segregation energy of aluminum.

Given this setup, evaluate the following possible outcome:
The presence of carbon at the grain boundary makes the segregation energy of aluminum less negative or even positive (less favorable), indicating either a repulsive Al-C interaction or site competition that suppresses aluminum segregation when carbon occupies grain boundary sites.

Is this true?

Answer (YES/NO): YES